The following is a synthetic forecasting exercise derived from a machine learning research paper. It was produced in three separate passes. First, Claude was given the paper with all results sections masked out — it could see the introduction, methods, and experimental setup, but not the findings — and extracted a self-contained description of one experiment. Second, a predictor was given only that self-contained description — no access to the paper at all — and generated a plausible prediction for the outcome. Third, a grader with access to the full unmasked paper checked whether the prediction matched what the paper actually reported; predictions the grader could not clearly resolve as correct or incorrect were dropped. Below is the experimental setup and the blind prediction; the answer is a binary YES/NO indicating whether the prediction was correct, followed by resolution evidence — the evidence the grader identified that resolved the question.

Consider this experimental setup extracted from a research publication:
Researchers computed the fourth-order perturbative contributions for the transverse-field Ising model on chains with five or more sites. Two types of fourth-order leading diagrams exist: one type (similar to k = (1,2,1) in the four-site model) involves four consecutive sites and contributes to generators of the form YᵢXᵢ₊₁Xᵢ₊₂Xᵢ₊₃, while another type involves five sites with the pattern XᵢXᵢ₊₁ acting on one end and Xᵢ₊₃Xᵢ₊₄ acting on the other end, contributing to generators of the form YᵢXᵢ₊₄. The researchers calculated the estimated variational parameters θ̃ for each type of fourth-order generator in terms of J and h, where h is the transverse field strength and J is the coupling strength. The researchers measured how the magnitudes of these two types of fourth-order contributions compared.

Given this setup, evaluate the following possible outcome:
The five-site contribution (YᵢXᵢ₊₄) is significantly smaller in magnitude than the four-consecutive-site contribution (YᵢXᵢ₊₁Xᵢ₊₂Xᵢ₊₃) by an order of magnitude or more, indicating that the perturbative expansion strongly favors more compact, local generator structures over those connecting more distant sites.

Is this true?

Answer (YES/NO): NO